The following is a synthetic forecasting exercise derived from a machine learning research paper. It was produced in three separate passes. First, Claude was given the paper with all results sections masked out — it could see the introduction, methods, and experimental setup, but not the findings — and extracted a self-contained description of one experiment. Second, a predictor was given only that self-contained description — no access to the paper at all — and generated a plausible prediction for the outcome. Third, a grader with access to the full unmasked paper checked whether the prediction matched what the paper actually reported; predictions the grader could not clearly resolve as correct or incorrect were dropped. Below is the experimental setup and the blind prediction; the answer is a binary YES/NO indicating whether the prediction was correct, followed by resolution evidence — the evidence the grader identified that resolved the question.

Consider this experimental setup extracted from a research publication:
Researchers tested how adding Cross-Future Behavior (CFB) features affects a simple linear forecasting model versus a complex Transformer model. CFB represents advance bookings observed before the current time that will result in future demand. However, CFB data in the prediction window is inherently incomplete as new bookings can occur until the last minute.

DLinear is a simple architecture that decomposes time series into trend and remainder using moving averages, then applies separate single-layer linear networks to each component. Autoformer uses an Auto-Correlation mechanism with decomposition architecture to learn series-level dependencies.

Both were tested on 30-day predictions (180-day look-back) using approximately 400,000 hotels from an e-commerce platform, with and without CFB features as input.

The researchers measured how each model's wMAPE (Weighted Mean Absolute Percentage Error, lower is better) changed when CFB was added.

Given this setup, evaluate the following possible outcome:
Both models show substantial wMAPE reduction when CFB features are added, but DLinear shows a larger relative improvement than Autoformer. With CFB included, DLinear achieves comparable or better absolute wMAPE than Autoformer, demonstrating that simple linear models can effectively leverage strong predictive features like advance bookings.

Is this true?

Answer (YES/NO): NO